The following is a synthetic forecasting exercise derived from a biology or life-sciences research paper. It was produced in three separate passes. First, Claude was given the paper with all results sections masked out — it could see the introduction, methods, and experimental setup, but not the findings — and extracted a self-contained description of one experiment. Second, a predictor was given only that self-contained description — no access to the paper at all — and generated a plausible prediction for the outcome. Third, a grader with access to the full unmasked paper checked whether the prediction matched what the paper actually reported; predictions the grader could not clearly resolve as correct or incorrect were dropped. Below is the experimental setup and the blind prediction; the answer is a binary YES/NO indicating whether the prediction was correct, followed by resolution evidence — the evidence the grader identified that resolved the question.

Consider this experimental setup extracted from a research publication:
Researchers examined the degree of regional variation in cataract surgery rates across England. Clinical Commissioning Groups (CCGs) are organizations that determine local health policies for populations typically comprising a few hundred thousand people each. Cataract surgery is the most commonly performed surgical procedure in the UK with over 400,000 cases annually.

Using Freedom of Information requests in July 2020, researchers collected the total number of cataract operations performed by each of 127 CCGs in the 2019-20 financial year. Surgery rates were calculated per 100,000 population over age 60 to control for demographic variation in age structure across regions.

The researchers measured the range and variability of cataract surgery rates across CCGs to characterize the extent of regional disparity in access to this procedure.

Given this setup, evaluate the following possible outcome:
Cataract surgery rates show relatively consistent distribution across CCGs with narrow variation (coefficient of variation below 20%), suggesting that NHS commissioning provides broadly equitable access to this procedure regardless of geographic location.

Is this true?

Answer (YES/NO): NO